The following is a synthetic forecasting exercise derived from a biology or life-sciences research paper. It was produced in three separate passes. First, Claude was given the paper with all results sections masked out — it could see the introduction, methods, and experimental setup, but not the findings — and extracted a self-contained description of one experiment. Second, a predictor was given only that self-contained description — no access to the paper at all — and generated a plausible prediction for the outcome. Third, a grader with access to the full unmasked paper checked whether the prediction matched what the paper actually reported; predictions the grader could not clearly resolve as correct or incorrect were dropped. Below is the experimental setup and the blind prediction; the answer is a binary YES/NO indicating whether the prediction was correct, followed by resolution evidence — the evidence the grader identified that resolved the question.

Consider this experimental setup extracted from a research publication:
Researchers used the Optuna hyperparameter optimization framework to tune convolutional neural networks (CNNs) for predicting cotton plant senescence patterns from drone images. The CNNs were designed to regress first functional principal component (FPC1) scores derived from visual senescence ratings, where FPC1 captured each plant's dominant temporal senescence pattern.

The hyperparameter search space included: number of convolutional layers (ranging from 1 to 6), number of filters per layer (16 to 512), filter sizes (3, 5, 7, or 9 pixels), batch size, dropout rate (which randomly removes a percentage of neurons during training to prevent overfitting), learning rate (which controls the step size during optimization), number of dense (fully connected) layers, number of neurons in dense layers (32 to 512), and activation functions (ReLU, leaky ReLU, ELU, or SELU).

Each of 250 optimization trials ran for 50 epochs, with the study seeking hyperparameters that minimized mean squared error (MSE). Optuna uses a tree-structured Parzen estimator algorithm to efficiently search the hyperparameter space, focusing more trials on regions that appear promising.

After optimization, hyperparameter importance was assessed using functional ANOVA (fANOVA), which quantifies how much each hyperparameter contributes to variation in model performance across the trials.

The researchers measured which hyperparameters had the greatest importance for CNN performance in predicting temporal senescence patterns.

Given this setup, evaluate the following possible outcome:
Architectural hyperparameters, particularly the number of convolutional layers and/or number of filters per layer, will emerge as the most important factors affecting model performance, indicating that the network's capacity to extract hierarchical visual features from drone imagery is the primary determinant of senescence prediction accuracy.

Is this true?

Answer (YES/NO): NO